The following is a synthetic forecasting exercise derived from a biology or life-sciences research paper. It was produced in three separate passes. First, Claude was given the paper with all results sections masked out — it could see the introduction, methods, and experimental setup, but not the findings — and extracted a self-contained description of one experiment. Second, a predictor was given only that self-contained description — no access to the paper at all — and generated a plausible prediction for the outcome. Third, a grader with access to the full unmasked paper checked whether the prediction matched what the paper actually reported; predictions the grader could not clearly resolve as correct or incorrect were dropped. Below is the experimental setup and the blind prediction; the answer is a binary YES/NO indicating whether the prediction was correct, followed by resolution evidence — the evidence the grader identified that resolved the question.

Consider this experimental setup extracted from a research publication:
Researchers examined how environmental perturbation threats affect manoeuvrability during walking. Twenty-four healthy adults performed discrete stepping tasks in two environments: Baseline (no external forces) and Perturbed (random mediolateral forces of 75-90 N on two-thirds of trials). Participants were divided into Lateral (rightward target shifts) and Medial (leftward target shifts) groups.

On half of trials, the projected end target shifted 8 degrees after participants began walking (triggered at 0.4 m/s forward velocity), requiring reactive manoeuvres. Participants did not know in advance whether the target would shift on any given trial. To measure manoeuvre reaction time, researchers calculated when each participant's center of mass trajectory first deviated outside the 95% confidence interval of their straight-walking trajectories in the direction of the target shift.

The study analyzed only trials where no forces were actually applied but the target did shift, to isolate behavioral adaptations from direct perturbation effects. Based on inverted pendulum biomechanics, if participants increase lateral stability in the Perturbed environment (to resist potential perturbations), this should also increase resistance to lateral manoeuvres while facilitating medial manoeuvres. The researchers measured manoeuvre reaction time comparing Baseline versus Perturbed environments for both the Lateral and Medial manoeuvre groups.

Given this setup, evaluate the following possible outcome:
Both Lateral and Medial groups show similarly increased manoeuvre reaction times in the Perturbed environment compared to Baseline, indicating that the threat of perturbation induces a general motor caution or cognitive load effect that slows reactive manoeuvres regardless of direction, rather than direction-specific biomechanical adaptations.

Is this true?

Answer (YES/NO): NO